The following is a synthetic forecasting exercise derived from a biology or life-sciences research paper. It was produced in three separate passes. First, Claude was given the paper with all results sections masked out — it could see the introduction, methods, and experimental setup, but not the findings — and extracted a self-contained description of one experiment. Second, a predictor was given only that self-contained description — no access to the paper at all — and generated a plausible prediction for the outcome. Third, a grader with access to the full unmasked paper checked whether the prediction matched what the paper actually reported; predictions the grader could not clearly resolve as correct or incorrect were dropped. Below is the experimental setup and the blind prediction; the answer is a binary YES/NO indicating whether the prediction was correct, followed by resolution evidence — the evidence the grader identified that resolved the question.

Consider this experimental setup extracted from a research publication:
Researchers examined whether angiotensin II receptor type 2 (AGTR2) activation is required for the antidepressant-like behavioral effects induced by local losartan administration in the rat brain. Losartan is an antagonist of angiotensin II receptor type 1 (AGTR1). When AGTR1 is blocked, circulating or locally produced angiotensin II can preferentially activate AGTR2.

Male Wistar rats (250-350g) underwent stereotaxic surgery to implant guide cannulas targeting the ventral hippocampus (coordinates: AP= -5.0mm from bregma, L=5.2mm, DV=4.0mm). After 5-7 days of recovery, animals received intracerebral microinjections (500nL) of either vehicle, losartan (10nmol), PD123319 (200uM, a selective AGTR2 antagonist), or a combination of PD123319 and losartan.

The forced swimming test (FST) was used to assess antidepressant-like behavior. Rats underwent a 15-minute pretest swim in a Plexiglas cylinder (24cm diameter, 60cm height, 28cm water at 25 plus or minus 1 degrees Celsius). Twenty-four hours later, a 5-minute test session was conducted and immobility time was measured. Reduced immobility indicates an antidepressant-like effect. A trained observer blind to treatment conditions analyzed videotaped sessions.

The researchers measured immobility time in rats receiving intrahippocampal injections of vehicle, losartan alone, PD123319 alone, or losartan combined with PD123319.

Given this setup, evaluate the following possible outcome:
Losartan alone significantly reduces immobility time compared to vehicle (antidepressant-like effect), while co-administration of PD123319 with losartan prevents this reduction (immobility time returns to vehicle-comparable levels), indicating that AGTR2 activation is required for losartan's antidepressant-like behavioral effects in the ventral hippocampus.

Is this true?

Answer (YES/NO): NO